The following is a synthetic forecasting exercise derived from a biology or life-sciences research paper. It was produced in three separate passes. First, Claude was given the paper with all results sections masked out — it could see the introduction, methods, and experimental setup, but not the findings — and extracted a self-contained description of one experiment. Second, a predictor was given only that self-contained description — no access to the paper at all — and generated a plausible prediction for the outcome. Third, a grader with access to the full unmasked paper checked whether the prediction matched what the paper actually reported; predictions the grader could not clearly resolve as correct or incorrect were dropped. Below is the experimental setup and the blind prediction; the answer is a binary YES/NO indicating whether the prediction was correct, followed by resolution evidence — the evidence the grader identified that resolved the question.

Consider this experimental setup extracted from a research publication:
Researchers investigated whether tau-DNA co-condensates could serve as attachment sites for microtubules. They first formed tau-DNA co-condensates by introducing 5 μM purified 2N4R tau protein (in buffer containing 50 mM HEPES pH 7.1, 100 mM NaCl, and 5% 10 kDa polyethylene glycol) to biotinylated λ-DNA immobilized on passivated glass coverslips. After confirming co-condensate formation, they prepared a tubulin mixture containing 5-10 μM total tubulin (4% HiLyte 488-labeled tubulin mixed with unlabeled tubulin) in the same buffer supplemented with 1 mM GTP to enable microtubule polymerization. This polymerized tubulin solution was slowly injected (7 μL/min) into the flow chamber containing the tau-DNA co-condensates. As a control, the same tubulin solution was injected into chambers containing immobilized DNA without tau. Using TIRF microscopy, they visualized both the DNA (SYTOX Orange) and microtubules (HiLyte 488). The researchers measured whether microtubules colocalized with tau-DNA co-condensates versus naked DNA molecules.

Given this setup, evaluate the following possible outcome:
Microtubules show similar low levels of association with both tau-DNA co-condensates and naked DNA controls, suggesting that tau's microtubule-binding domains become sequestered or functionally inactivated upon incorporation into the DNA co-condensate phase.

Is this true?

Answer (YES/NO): NO